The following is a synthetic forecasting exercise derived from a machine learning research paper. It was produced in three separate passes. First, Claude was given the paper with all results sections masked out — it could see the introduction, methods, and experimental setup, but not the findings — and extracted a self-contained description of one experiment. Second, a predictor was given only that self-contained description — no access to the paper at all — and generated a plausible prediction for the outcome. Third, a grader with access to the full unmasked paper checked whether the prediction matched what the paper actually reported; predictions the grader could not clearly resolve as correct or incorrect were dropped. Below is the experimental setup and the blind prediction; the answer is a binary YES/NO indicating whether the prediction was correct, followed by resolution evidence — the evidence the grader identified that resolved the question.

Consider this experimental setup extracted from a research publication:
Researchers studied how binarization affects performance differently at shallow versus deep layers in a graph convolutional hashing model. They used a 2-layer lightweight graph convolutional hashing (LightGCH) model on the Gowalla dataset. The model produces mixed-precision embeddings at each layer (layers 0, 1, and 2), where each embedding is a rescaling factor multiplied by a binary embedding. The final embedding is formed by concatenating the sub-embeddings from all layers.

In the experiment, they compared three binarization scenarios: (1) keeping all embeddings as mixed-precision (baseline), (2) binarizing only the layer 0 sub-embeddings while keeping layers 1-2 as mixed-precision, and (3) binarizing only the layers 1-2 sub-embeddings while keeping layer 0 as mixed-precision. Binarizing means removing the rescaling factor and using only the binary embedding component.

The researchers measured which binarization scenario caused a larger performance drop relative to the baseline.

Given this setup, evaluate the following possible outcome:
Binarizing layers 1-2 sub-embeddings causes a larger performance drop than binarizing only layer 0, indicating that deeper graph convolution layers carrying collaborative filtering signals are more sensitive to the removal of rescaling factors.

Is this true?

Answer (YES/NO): YES